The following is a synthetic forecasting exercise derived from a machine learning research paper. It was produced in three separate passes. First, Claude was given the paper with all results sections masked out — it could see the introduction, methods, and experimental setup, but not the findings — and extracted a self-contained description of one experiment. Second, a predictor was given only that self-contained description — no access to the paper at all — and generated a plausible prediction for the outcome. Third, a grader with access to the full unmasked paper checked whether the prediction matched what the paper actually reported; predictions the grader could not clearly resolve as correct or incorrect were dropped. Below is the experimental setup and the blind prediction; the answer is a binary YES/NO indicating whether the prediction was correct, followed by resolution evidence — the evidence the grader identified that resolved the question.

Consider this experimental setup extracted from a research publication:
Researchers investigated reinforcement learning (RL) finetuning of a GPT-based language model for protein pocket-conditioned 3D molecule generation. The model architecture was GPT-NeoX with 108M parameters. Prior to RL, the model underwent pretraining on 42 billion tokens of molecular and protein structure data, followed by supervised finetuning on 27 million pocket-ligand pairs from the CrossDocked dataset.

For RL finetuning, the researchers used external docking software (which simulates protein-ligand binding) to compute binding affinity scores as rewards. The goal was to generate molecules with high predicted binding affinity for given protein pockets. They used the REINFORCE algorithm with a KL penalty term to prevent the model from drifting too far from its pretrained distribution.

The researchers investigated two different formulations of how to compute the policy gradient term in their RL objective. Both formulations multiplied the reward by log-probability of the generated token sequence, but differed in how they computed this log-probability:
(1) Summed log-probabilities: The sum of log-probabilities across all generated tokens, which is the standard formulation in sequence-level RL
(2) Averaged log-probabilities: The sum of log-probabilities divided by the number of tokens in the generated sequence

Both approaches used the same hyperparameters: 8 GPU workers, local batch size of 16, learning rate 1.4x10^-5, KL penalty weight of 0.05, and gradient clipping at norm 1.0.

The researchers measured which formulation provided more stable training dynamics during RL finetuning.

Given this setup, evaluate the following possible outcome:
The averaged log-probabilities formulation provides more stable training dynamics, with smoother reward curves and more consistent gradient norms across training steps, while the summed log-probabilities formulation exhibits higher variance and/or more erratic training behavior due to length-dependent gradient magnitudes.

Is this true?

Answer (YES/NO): YES